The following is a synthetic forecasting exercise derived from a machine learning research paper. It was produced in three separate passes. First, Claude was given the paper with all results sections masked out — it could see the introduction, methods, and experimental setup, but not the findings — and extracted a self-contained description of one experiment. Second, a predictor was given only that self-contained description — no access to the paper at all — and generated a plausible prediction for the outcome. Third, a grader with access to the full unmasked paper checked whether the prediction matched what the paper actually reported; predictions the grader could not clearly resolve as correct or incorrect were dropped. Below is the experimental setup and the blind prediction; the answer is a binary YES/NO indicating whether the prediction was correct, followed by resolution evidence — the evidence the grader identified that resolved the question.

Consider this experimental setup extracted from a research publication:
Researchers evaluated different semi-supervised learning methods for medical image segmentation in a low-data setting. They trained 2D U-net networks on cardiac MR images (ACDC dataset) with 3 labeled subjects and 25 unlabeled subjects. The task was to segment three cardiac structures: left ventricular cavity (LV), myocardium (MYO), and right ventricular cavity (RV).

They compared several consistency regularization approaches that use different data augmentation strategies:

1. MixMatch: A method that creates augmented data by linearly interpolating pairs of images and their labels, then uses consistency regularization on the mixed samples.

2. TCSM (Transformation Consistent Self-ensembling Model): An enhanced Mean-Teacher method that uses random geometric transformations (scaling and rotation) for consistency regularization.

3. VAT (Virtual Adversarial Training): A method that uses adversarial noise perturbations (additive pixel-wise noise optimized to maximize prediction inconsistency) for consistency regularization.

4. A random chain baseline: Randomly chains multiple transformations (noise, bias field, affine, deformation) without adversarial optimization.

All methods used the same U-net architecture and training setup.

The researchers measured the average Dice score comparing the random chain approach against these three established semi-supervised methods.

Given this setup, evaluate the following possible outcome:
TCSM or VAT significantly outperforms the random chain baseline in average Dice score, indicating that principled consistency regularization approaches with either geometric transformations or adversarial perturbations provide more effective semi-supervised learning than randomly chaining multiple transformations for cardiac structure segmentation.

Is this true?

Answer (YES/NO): NO